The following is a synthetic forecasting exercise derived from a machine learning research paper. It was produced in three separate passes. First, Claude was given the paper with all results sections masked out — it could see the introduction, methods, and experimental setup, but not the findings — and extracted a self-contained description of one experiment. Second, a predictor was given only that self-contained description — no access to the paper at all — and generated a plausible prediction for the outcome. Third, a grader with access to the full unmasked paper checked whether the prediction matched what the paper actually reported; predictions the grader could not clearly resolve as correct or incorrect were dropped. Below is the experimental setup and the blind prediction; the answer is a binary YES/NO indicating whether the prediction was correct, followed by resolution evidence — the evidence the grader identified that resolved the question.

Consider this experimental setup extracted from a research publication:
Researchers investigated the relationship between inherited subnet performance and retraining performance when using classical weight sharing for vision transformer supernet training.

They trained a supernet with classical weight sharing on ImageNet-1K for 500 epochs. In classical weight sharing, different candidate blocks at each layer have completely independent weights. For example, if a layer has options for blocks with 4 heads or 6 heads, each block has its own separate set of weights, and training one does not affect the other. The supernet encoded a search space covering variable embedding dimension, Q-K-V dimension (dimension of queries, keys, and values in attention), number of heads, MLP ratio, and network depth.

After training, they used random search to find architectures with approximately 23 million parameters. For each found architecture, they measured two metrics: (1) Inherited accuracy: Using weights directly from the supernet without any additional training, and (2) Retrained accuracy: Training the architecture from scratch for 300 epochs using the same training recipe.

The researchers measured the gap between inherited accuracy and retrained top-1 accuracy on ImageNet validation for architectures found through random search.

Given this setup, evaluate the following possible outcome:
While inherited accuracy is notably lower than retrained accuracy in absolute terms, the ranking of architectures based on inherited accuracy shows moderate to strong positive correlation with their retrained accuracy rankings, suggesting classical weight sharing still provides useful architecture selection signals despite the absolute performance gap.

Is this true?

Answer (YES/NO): NO